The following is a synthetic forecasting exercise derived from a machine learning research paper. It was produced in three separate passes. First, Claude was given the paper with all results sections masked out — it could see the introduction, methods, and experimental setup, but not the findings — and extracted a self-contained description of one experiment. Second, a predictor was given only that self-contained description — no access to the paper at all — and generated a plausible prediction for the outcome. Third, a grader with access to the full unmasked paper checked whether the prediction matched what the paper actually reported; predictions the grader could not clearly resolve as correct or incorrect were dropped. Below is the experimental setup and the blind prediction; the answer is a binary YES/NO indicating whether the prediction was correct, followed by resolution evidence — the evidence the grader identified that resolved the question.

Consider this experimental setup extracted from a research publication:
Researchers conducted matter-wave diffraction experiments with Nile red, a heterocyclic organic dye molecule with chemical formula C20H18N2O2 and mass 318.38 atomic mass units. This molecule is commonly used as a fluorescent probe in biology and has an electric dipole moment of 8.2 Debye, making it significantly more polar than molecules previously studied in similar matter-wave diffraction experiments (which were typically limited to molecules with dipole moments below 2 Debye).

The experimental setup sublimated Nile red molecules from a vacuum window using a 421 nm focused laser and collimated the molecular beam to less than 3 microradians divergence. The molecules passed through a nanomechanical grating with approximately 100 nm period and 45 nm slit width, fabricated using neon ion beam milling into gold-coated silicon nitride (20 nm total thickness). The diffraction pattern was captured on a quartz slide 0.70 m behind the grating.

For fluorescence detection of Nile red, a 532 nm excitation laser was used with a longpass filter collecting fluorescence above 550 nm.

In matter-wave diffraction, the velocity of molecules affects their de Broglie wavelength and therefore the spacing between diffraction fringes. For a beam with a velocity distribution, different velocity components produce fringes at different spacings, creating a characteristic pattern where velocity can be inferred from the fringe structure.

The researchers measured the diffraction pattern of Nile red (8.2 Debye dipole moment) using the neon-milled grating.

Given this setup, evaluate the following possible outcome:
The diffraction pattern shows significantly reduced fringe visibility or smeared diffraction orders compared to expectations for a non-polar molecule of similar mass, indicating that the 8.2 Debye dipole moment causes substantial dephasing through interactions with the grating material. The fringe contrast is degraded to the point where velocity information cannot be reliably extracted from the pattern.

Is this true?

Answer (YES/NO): YES